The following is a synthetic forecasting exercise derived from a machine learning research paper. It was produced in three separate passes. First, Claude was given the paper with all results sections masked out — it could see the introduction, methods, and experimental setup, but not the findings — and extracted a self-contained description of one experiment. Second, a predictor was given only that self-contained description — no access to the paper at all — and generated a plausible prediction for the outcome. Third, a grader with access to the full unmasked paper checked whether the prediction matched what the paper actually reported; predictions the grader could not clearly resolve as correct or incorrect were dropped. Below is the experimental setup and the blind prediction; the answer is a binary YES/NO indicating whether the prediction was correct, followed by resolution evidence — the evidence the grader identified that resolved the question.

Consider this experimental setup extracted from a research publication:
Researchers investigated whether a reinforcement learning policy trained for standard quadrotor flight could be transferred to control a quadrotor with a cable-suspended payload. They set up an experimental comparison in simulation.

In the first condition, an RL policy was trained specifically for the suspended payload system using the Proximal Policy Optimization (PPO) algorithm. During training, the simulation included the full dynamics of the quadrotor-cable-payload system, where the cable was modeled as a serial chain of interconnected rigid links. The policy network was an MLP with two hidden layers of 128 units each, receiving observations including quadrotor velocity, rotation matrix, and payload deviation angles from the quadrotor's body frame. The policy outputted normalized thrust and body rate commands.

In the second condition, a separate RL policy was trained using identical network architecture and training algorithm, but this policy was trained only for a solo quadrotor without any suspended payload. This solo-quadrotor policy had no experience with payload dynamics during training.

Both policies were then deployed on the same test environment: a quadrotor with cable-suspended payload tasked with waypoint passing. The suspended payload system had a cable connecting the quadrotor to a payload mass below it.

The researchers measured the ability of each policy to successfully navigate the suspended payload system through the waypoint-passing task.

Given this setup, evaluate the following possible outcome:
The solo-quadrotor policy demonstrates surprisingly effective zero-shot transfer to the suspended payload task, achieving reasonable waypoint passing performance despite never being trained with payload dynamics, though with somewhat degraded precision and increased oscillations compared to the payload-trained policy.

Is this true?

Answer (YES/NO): NO